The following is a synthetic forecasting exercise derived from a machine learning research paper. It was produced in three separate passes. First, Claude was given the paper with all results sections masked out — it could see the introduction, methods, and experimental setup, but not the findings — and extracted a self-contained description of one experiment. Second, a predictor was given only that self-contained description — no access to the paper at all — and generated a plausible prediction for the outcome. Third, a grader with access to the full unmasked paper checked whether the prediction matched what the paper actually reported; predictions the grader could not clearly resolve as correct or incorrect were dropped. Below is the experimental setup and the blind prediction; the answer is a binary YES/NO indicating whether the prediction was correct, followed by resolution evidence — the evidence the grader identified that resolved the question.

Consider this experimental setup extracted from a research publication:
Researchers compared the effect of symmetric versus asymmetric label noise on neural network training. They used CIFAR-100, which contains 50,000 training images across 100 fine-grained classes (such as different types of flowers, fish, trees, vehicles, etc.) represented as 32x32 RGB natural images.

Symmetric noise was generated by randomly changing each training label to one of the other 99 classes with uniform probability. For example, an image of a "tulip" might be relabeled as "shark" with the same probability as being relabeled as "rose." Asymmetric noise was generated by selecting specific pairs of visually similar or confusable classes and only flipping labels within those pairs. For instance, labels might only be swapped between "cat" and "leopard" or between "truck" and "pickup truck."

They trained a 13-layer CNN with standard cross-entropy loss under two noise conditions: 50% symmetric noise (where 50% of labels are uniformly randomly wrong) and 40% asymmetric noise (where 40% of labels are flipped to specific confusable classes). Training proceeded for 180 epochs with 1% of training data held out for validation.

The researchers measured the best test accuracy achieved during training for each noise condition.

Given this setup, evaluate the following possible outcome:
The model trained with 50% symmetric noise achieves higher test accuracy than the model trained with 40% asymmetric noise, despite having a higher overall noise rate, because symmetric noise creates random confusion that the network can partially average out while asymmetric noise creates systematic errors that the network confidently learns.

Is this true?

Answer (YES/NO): YES